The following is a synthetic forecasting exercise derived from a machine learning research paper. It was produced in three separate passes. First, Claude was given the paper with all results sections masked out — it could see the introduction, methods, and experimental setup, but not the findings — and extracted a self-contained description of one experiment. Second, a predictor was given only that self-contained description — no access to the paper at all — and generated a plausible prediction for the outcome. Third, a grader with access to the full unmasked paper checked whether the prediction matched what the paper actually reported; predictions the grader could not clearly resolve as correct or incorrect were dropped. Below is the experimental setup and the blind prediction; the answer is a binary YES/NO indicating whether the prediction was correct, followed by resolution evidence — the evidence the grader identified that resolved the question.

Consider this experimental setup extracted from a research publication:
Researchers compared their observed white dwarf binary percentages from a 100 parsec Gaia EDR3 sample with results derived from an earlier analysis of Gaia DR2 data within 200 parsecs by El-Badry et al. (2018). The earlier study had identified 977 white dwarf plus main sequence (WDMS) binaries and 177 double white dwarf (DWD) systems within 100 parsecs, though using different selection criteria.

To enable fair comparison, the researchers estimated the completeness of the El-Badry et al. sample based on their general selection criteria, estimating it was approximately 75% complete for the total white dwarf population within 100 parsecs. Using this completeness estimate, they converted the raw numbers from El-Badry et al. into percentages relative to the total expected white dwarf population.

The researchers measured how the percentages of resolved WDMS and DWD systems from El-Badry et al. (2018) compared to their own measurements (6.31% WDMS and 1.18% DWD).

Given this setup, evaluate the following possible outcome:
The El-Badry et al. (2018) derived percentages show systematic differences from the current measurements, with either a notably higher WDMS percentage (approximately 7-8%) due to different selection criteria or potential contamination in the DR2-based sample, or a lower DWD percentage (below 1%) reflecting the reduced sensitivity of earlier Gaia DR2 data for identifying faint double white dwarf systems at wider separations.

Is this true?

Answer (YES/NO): NO